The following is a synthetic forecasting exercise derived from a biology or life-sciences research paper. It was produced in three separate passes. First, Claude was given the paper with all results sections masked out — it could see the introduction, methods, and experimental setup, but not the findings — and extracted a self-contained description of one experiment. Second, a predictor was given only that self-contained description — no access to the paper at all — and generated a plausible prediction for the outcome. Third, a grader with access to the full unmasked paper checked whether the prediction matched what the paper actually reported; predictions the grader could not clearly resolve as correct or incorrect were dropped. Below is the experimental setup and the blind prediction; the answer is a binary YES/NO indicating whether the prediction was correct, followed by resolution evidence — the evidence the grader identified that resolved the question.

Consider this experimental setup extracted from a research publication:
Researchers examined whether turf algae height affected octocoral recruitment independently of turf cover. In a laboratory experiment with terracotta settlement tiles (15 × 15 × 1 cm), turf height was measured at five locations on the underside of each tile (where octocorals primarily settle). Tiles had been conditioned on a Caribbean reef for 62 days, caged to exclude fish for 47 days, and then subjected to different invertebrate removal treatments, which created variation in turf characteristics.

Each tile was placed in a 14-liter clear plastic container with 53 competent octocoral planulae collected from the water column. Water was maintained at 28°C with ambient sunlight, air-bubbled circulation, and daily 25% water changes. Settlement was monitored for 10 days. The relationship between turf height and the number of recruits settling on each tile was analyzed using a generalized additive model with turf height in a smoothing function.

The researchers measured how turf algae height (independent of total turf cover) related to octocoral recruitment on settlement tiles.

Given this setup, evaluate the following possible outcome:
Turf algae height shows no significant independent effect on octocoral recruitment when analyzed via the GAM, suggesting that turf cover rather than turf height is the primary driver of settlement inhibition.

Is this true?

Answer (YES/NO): NO